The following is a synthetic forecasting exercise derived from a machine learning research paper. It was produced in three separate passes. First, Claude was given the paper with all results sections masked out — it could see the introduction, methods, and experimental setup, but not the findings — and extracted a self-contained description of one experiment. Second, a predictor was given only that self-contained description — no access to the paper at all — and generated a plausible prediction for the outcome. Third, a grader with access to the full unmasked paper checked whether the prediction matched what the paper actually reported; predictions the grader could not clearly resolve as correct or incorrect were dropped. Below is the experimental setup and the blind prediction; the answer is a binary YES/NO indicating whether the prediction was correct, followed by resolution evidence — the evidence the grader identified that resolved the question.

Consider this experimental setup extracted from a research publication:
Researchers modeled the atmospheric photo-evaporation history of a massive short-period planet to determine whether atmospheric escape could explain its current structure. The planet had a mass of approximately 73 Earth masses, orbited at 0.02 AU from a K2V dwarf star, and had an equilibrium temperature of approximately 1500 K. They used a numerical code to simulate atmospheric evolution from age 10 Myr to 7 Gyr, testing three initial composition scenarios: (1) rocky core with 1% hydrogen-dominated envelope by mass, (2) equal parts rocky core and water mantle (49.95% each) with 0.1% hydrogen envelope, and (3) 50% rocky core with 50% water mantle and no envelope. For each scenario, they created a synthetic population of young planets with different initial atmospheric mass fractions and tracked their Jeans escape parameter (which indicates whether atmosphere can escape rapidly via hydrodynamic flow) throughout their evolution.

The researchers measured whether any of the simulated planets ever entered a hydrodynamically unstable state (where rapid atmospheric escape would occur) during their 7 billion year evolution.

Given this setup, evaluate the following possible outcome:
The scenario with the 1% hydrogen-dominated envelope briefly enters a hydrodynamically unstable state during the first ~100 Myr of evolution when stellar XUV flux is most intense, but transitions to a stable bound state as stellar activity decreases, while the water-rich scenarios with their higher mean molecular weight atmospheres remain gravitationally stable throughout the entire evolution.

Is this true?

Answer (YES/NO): NO